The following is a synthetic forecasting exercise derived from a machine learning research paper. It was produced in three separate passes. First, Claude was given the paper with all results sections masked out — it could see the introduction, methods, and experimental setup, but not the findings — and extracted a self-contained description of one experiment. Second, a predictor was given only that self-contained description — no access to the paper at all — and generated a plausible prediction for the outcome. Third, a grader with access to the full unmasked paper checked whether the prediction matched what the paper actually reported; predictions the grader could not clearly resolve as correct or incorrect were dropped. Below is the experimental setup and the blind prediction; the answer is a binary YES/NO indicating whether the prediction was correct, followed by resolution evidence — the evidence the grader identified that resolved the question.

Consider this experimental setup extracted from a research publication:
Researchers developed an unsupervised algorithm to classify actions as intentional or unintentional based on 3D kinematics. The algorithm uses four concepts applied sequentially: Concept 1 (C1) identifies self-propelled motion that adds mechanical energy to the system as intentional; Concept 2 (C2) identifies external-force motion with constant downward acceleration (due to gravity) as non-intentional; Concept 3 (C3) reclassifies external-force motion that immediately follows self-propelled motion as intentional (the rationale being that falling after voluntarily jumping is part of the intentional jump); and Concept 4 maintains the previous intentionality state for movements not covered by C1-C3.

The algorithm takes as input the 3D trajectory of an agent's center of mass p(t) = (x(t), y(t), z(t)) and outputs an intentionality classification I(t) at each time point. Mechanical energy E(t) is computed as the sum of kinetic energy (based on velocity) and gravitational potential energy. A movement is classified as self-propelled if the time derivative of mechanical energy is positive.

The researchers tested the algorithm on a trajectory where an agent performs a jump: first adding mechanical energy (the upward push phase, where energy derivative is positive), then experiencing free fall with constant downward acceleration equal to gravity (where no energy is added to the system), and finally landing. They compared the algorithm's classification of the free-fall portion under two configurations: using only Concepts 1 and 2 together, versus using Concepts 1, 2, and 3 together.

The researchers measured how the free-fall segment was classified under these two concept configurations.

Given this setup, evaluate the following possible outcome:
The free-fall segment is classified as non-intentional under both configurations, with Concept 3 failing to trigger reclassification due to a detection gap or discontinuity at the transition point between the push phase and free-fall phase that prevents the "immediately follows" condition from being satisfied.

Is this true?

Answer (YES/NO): NO